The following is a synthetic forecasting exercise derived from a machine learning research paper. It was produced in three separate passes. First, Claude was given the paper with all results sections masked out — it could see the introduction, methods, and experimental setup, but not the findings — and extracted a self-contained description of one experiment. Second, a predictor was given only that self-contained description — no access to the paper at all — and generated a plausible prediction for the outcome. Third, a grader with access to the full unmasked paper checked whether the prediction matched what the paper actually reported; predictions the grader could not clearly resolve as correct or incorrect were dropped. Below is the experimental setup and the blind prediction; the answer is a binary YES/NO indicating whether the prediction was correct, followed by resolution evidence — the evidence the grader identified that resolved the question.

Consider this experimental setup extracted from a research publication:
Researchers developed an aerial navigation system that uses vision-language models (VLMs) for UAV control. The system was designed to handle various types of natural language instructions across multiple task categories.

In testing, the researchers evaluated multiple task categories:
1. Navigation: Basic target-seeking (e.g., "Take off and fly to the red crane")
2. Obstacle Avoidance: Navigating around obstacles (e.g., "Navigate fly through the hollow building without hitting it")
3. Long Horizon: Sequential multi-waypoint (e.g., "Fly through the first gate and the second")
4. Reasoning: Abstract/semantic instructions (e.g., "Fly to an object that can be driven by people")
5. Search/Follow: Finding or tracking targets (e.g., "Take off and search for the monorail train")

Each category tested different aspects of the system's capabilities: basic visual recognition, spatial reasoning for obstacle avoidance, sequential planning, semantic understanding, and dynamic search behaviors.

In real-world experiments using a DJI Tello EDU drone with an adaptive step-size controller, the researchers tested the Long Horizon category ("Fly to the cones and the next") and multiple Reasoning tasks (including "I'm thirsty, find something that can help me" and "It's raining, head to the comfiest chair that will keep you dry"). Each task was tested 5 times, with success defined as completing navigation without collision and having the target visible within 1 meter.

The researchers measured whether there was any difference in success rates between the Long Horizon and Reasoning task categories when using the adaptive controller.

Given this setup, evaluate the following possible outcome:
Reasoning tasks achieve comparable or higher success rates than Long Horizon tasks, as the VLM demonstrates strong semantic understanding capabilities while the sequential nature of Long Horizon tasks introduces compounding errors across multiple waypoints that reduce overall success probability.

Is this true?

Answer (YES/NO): YES